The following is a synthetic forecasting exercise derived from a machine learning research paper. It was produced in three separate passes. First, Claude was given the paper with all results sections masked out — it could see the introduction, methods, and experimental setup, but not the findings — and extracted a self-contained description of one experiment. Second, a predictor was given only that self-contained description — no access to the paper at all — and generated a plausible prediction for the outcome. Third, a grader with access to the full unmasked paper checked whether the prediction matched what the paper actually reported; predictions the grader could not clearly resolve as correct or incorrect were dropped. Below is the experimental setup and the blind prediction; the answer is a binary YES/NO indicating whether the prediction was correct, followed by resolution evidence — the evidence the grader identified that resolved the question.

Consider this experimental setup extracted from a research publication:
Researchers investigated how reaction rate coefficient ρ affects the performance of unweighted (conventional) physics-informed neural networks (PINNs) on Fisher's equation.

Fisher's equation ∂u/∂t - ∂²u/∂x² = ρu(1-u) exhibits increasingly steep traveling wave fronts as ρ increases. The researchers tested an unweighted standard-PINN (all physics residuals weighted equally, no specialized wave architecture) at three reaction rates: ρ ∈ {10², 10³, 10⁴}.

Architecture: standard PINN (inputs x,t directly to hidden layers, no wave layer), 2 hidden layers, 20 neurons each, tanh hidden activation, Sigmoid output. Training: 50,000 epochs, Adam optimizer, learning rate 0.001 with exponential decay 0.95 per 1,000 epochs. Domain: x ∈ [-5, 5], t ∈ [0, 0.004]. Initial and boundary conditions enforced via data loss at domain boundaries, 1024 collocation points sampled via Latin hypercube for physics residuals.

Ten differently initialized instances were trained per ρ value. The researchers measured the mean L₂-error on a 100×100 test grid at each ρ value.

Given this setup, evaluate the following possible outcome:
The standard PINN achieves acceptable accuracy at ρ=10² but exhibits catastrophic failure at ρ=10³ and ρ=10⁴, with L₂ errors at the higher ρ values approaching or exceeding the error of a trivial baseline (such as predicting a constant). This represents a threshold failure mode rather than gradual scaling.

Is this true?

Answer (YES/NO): NO